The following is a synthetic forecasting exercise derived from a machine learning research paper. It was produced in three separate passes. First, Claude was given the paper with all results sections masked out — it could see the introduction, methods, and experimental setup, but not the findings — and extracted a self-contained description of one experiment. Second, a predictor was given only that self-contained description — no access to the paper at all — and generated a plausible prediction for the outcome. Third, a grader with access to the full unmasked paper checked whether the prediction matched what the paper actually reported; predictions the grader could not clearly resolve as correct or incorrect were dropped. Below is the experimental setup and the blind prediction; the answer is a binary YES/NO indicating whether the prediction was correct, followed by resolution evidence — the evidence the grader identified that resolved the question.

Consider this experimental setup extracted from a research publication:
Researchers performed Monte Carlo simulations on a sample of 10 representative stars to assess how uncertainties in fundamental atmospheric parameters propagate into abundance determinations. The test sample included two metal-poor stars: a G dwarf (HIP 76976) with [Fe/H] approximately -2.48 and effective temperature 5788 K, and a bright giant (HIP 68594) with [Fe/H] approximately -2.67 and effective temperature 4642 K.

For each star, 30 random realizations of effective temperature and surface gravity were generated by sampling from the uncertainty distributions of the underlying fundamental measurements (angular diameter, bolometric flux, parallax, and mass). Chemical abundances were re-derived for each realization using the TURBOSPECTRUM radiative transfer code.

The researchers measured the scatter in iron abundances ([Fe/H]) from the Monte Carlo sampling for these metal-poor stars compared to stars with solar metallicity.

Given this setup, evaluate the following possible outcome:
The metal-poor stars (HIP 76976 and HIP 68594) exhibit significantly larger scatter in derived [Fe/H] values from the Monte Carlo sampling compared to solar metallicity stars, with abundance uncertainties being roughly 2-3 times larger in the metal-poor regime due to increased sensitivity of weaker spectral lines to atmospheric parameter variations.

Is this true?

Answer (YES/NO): YES